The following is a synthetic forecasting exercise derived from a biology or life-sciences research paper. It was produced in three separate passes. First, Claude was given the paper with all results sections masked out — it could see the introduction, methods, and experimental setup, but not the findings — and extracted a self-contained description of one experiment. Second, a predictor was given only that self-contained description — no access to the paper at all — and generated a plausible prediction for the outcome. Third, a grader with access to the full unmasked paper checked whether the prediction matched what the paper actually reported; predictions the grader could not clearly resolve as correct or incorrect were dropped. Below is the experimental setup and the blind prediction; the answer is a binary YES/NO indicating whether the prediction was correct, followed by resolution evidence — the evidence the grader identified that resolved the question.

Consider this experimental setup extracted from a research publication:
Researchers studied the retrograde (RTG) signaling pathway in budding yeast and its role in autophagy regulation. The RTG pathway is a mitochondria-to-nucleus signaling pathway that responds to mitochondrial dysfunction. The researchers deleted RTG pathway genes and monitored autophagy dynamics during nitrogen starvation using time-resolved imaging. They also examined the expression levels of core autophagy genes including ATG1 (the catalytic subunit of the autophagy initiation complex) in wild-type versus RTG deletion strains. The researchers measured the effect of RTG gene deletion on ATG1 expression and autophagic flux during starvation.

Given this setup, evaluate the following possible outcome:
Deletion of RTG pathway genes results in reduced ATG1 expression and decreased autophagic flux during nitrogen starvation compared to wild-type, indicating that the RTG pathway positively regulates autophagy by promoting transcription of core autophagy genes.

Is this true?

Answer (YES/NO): NO